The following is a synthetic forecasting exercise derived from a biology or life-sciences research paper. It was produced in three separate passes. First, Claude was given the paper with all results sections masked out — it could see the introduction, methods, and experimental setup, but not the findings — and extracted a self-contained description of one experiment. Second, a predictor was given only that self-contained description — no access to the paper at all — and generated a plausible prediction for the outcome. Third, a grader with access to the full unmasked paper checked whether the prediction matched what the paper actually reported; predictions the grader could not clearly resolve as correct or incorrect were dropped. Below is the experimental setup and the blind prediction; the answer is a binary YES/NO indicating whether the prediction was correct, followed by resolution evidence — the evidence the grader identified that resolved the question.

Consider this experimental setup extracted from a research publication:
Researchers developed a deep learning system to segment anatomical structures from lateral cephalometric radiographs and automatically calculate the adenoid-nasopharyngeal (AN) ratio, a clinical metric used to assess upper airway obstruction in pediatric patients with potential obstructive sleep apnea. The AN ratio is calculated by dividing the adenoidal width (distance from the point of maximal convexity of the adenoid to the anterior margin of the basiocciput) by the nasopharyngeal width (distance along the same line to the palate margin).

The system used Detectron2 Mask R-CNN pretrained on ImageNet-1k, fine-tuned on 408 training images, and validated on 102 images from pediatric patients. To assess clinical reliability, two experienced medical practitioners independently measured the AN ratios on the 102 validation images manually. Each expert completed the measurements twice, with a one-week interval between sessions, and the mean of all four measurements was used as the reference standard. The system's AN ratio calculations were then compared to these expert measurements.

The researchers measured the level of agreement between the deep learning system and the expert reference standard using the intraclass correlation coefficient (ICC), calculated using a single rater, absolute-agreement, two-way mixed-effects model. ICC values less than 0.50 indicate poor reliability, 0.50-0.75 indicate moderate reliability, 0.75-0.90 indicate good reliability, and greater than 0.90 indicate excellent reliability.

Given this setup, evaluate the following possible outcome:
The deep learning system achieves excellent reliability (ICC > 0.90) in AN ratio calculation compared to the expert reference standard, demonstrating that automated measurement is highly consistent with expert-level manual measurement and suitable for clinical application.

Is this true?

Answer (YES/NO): NO